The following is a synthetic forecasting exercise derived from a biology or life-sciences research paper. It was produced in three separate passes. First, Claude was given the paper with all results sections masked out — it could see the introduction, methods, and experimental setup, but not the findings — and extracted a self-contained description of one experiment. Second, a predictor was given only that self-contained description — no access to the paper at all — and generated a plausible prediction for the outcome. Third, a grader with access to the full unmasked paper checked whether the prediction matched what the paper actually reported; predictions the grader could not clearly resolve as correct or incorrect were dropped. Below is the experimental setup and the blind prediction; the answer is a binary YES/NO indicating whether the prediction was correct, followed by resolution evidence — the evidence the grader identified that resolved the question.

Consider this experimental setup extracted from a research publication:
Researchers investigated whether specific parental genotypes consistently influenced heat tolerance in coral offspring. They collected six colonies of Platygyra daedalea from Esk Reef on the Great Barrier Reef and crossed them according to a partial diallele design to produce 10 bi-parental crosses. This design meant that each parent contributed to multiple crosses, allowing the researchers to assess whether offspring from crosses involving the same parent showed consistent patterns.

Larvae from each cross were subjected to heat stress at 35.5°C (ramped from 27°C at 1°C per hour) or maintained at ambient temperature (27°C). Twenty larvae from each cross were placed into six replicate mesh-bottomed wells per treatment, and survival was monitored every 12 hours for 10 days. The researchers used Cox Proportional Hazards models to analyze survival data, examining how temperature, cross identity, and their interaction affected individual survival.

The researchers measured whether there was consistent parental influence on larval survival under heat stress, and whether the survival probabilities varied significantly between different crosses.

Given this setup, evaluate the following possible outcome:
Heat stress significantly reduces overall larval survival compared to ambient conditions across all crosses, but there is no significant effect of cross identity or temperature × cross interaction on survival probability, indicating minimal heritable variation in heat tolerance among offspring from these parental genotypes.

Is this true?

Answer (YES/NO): NO